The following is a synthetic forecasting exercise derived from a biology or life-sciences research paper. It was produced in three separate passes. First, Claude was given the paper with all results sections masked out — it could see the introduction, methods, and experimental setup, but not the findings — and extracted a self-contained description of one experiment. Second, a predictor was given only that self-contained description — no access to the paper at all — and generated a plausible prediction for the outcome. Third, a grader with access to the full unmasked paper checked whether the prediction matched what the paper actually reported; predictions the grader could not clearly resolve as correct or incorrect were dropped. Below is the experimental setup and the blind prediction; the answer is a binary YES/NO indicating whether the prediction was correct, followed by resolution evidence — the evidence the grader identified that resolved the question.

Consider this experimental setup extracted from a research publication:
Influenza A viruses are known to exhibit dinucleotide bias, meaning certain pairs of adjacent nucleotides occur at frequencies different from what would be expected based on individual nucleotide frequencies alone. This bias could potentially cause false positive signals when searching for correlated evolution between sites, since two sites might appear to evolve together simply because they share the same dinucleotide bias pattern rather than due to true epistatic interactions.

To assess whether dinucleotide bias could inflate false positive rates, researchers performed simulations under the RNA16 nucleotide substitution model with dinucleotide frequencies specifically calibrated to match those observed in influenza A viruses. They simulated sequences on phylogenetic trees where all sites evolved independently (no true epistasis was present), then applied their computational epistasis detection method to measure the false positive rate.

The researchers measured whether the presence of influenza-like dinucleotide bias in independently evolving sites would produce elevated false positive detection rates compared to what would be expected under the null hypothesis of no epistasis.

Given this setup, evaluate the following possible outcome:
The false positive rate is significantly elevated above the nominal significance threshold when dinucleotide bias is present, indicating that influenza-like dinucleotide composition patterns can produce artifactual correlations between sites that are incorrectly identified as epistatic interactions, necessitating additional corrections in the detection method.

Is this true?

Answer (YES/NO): NO